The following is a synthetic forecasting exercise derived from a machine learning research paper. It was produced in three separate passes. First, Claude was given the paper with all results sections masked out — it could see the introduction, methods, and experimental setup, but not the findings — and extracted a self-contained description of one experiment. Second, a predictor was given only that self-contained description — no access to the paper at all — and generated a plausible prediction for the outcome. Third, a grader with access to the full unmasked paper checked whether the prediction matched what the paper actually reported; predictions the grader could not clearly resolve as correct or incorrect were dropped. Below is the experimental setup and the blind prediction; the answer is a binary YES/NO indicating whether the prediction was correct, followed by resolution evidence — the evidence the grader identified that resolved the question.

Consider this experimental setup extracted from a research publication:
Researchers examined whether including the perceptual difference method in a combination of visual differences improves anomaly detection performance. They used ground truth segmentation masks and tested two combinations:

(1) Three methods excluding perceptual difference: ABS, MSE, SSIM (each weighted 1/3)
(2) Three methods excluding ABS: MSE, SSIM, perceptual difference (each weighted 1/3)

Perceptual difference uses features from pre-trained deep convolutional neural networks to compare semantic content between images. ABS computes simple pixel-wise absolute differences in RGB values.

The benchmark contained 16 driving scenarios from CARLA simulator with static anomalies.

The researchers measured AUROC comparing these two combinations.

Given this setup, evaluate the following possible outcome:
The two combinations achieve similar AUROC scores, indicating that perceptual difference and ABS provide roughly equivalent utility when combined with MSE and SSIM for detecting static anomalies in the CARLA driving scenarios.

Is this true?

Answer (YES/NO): NO